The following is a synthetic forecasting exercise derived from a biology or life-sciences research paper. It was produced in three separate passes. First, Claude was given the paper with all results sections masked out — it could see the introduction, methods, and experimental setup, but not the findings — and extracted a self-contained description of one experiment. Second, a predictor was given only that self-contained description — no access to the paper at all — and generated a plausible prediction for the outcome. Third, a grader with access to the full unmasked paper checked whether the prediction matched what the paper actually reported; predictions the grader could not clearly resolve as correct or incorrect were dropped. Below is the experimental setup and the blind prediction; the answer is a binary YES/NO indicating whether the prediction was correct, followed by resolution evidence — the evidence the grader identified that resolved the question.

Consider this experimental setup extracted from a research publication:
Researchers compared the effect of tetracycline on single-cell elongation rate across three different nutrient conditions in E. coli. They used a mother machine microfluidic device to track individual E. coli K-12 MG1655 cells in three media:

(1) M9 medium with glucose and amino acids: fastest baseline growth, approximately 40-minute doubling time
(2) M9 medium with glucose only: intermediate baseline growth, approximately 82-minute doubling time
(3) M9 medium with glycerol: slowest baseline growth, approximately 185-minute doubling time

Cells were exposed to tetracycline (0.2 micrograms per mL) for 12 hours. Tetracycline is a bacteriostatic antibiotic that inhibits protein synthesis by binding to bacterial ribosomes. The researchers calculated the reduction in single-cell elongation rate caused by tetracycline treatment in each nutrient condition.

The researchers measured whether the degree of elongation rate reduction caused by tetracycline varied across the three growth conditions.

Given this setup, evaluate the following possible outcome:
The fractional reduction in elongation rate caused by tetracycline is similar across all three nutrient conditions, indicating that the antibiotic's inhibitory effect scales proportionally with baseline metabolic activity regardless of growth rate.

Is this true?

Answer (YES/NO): NO